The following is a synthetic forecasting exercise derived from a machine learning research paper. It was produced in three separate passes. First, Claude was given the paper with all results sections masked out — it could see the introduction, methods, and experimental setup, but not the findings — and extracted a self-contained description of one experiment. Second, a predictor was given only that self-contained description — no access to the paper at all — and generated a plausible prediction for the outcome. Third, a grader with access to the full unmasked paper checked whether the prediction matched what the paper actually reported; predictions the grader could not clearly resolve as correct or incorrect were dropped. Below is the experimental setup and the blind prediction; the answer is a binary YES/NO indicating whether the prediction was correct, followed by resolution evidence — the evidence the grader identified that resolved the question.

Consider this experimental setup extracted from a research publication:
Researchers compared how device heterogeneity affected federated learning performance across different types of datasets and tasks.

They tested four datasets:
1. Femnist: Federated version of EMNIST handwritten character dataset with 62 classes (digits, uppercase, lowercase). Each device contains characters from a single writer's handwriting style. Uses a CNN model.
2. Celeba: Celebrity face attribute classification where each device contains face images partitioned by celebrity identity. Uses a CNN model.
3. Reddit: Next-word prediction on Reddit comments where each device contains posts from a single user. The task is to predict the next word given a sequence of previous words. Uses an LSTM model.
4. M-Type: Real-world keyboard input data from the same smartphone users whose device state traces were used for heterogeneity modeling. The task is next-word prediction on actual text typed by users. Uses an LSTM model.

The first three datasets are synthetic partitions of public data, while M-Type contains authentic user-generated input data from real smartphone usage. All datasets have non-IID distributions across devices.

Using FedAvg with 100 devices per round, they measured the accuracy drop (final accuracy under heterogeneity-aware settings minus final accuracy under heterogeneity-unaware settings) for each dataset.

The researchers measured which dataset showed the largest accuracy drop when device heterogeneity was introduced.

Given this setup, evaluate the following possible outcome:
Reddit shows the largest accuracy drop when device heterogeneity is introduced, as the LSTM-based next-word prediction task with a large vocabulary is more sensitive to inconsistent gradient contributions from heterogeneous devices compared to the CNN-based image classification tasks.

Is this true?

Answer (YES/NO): NO